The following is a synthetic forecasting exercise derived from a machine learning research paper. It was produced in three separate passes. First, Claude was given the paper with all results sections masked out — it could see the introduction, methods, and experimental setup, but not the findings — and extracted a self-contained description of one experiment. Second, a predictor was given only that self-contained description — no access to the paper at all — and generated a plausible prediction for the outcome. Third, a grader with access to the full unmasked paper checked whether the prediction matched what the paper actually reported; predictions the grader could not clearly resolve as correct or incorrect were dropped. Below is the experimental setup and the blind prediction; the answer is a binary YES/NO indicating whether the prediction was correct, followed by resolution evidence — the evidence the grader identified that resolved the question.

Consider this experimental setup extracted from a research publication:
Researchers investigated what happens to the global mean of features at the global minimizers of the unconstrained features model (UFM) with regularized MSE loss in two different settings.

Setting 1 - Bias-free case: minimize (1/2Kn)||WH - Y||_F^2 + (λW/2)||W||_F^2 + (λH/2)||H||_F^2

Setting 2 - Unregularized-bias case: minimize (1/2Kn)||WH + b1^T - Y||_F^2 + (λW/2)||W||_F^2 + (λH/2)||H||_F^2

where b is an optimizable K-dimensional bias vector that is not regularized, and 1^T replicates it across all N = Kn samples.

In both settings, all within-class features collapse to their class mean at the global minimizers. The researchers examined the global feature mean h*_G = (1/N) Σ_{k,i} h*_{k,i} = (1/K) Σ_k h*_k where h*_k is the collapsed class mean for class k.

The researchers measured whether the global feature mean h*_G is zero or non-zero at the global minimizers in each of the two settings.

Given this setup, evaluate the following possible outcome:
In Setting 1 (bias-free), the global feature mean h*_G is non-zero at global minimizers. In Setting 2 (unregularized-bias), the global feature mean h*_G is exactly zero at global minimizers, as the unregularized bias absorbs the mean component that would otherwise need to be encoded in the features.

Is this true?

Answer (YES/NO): YES